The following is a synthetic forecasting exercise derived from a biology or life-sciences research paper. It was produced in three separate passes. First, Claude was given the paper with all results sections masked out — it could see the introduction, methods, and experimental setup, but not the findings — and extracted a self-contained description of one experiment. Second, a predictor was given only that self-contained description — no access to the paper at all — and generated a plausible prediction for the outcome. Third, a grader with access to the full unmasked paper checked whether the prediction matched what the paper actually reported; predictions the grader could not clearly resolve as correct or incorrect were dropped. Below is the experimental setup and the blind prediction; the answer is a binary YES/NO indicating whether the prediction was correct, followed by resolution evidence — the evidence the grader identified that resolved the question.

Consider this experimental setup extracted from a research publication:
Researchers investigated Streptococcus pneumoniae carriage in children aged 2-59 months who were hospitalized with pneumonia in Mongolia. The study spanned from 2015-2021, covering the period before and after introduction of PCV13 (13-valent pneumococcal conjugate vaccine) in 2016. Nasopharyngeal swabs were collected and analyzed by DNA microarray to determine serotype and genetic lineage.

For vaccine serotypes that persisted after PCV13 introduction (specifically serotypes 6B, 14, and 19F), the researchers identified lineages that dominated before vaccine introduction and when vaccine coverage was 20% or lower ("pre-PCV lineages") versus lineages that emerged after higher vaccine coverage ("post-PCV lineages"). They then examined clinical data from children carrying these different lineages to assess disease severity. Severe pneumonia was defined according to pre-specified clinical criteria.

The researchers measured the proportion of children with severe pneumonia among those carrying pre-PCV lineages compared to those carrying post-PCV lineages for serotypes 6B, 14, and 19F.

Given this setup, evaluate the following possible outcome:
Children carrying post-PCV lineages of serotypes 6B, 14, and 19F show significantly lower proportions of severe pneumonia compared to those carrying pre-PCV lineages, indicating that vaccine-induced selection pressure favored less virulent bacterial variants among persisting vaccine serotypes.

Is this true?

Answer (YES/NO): YES